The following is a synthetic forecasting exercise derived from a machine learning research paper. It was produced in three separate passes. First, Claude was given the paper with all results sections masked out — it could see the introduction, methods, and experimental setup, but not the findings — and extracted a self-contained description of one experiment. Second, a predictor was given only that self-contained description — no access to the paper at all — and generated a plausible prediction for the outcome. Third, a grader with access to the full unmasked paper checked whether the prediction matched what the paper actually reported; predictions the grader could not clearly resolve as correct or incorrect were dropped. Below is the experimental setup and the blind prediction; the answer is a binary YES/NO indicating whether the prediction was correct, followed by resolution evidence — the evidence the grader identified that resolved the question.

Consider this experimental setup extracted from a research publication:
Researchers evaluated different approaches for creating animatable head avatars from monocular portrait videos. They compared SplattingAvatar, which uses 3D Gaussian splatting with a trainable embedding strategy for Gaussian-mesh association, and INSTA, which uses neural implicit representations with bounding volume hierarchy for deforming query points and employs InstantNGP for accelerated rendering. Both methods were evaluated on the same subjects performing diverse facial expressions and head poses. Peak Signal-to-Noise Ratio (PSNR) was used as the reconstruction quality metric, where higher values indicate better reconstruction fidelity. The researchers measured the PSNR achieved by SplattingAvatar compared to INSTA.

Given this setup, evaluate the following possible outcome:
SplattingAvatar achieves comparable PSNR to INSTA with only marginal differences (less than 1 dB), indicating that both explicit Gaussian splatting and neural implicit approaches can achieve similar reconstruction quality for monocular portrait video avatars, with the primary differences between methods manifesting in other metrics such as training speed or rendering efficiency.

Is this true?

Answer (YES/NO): NO